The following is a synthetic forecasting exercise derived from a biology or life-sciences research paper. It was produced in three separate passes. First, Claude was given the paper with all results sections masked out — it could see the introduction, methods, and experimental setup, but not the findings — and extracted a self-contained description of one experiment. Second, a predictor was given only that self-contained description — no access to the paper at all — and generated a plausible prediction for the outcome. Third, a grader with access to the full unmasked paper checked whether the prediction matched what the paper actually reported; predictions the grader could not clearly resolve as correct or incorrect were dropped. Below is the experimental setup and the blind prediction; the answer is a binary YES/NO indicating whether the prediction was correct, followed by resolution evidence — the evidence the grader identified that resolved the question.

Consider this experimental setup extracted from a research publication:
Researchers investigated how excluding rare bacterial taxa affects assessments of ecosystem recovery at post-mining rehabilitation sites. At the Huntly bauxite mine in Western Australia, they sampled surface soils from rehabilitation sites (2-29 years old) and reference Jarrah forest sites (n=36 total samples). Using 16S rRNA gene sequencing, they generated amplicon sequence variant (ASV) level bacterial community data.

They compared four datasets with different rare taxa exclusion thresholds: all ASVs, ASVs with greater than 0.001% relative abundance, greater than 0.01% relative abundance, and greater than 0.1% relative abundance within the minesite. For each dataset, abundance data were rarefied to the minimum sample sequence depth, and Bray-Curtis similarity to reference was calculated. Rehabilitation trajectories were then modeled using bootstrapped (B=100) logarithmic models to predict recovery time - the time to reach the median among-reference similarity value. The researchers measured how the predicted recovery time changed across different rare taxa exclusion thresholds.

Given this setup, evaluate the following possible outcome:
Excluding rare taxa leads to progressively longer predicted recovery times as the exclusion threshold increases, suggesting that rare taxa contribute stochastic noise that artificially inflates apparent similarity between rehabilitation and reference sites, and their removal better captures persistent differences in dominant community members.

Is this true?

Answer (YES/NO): NO